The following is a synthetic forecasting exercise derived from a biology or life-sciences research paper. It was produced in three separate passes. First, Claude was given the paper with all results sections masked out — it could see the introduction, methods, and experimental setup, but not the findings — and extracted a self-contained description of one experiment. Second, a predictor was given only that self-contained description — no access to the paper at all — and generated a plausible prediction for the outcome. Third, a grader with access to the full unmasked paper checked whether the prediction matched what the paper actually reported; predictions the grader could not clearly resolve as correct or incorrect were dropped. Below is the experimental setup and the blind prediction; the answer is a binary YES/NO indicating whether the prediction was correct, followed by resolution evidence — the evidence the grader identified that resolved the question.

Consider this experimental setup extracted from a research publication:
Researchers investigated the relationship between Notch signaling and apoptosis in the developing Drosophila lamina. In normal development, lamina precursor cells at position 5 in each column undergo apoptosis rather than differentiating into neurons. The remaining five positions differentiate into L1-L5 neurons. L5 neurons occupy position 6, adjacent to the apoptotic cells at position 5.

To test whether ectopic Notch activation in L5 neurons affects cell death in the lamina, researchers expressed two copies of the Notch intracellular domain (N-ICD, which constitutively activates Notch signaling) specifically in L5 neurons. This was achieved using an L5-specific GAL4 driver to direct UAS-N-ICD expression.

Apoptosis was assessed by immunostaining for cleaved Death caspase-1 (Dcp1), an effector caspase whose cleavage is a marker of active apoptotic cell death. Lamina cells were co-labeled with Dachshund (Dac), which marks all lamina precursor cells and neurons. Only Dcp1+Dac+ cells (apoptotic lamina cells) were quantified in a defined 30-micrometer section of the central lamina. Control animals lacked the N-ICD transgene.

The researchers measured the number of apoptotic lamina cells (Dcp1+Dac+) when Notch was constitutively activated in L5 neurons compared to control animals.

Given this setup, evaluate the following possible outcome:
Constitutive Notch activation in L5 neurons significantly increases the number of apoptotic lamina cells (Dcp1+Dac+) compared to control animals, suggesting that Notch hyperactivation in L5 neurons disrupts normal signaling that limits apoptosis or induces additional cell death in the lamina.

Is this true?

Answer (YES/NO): YES